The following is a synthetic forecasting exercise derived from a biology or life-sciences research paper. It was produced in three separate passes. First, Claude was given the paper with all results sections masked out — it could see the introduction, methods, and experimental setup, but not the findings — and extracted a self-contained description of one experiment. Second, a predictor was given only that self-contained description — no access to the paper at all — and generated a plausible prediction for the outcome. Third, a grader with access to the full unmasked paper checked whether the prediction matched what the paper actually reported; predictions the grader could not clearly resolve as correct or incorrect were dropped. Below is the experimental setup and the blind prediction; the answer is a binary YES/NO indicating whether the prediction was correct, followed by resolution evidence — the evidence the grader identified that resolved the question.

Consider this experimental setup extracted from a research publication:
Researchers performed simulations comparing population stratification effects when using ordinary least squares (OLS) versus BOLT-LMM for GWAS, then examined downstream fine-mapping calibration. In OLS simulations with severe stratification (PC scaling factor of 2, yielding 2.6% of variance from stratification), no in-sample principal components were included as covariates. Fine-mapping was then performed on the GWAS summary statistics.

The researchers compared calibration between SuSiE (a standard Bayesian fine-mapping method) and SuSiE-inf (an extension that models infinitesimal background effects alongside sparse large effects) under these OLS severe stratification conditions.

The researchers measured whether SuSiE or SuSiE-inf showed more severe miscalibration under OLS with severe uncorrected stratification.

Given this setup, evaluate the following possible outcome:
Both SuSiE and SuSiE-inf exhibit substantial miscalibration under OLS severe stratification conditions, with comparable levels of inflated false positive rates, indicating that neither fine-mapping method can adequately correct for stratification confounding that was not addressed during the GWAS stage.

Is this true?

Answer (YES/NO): NO